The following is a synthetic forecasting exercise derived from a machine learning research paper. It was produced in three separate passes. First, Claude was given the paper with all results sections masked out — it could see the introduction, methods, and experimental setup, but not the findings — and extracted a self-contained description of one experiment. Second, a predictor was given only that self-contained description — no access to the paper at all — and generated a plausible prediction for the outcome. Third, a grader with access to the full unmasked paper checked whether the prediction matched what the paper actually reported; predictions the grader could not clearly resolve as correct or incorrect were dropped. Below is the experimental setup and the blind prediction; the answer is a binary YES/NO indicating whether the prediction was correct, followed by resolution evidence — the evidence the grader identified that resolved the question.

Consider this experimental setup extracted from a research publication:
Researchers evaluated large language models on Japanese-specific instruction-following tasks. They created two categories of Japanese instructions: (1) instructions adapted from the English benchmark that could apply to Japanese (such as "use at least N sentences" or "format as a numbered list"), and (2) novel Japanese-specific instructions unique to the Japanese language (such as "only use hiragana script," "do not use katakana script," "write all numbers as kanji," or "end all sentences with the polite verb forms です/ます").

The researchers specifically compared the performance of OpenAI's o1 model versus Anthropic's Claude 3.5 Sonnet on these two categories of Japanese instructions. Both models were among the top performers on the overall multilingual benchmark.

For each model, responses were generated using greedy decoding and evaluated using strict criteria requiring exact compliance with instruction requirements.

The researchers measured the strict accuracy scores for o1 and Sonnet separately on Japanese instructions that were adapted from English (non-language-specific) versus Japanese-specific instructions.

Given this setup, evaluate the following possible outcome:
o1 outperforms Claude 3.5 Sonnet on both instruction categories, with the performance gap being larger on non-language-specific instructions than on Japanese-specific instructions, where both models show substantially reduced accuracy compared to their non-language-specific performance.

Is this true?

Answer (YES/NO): NO